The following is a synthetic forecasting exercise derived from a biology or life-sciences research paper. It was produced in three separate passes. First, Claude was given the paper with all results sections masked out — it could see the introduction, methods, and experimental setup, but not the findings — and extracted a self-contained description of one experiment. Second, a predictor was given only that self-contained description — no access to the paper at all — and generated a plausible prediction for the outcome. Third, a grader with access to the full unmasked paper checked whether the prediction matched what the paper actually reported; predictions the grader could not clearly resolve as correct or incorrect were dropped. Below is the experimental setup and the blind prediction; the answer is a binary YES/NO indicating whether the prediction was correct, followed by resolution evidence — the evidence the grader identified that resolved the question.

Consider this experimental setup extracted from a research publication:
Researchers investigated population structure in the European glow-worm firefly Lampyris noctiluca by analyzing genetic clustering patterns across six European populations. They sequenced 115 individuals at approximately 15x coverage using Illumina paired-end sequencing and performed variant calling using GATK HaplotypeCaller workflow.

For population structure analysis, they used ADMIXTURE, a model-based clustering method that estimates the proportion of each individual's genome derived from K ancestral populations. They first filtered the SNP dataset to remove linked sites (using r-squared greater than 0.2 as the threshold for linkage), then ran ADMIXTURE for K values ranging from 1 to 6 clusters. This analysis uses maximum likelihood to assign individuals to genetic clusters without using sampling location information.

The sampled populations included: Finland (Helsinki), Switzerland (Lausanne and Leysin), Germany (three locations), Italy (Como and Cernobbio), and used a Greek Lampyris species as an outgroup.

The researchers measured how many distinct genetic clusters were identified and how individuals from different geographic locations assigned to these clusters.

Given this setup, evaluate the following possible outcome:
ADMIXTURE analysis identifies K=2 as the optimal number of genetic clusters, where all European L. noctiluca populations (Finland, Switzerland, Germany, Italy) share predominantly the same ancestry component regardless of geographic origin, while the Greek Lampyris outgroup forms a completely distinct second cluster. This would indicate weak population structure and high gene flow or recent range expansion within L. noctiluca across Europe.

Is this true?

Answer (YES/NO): NO